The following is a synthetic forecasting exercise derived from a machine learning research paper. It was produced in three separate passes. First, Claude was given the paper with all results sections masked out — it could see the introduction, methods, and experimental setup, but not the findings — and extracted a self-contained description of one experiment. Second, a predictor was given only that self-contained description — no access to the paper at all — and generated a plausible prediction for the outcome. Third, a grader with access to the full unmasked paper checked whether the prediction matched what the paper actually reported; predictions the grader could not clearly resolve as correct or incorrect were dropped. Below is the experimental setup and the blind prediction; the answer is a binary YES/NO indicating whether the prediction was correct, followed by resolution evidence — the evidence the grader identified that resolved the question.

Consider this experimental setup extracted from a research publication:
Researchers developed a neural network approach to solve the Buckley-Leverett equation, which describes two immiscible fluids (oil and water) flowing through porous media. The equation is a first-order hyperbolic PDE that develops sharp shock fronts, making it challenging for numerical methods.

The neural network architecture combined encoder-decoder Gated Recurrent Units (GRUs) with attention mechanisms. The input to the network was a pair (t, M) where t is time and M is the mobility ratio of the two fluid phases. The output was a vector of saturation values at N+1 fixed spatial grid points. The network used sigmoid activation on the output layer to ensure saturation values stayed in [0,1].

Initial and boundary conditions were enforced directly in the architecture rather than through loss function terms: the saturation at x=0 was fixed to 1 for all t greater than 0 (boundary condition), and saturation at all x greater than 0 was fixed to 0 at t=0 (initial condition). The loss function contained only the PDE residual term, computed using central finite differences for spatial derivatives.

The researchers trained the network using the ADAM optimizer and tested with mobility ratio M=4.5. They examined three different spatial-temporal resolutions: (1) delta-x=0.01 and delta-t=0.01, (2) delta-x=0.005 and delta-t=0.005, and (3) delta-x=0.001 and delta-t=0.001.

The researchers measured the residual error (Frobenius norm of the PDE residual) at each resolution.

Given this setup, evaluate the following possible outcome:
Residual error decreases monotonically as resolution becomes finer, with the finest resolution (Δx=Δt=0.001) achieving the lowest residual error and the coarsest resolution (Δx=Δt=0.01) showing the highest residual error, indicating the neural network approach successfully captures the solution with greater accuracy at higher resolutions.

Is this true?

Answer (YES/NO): YES